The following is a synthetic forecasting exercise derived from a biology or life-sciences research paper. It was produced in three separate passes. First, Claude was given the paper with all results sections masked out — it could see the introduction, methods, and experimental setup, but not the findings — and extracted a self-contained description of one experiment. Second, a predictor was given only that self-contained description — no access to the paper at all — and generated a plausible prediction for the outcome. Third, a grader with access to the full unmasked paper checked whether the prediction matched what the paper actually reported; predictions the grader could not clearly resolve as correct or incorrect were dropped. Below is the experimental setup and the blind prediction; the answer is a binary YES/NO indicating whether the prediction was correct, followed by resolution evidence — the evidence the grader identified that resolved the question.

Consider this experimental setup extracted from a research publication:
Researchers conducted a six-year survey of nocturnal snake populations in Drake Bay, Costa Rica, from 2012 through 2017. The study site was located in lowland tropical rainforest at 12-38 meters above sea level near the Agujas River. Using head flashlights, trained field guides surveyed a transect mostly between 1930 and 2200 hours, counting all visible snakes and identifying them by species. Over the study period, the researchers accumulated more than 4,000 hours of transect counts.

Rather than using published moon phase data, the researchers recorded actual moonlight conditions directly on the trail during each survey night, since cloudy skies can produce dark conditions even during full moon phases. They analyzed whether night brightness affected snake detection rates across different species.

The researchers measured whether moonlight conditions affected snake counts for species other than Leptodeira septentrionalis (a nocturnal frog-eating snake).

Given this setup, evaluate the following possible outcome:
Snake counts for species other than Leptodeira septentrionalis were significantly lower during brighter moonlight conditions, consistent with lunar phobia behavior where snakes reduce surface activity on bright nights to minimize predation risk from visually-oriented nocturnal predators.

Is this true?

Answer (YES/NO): NO